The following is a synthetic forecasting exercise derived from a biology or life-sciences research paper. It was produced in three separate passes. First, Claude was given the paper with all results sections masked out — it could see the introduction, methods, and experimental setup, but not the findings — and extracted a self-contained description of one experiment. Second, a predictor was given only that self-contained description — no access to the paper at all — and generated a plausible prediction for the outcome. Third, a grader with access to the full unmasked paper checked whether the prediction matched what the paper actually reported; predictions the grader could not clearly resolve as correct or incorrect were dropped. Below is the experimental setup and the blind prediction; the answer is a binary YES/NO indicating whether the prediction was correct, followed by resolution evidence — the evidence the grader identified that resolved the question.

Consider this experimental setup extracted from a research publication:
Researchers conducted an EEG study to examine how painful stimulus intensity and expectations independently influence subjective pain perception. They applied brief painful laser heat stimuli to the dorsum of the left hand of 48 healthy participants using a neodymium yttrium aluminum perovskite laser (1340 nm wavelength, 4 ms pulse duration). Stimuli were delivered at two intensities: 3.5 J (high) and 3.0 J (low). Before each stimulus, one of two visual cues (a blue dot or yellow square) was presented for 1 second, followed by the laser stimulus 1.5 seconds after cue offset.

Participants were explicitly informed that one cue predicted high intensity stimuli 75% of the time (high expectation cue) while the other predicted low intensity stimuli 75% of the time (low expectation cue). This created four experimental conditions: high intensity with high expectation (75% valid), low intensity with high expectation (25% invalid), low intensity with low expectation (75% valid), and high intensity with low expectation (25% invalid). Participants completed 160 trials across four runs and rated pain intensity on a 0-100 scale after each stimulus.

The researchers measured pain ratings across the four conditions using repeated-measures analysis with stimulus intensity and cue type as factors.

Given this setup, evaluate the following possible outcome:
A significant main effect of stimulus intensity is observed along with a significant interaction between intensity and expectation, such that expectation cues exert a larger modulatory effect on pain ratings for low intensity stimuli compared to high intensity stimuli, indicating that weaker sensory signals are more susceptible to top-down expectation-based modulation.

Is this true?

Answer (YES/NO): NO